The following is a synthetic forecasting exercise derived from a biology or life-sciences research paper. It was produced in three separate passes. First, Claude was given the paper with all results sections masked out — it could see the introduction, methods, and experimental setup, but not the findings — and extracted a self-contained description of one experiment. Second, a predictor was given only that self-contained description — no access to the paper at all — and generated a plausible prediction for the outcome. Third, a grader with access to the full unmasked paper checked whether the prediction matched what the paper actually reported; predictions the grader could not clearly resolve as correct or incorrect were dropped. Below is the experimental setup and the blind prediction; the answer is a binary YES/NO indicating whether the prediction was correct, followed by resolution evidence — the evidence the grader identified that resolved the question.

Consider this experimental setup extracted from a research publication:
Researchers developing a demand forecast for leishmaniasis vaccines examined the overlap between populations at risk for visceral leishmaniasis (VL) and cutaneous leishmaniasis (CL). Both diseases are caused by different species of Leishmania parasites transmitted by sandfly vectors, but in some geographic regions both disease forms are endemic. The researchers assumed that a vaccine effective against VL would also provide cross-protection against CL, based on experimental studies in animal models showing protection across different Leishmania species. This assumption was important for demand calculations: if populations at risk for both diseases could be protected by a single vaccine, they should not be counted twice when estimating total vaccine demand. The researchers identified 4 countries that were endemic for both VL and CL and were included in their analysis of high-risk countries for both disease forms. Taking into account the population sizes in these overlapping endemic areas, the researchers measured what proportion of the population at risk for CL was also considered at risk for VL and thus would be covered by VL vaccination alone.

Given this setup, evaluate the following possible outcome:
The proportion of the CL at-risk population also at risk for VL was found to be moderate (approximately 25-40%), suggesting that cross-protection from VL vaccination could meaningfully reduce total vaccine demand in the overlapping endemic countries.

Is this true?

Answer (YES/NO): YES